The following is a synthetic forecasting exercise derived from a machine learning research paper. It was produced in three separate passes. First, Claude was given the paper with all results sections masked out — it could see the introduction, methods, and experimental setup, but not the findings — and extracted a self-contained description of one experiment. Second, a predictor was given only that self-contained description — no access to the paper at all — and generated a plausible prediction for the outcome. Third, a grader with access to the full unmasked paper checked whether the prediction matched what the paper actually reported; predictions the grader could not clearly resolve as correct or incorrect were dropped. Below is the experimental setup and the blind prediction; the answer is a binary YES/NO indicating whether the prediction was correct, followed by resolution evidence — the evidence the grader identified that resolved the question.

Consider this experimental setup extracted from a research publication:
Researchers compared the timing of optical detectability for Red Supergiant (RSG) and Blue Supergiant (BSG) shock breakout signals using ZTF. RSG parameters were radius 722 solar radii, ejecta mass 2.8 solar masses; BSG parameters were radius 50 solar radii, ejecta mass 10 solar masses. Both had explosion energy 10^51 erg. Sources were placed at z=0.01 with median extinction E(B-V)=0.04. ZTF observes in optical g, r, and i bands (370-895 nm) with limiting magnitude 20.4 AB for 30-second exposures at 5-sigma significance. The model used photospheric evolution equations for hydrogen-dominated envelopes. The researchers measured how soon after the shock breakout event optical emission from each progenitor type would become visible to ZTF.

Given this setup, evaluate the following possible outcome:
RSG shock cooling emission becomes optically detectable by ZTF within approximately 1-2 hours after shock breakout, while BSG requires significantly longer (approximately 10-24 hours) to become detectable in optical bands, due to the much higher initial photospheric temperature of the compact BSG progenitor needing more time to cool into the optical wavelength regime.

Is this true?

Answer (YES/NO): NO